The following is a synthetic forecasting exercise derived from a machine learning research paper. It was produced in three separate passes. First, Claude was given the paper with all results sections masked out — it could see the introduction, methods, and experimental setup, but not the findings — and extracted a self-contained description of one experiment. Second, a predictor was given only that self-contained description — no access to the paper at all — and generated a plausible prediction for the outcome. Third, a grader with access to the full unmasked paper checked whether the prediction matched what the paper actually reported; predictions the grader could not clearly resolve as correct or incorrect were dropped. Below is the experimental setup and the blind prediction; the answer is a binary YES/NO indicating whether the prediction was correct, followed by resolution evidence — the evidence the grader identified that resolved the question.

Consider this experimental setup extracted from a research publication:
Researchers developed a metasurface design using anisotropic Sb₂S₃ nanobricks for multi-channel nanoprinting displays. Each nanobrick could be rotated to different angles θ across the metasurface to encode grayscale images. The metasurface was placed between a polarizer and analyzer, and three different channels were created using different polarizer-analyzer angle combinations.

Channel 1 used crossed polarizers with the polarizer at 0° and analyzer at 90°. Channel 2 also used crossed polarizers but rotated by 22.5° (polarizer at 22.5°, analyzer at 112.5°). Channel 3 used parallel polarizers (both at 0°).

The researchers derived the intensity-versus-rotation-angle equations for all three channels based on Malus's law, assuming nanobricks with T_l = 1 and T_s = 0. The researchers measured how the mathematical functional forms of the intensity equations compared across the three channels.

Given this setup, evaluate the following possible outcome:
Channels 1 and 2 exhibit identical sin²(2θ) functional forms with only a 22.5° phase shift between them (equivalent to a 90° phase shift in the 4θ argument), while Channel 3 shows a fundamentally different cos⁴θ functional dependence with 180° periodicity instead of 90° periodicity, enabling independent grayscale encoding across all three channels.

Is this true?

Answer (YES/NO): NO